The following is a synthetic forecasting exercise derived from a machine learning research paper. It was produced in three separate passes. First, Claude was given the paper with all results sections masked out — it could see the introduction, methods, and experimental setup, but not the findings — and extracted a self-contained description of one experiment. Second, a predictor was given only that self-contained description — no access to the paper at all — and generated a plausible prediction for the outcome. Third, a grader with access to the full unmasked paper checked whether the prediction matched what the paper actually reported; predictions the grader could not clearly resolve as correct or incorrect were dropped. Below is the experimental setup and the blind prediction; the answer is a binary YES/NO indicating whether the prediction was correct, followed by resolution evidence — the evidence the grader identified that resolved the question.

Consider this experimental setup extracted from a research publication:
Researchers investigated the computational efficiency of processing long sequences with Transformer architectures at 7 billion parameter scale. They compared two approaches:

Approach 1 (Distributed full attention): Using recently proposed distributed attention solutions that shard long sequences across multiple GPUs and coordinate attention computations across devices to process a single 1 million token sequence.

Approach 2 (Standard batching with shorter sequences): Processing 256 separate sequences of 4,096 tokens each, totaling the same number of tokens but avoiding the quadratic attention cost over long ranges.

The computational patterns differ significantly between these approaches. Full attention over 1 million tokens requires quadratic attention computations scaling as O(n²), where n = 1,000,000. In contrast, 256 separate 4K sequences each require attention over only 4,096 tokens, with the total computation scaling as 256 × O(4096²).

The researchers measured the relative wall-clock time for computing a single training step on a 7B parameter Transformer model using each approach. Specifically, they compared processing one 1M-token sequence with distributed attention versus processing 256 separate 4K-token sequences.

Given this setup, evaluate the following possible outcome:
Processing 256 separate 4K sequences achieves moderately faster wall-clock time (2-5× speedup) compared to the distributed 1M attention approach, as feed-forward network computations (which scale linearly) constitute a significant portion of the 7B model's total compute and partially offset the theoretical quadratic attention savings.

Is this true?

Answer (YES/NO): NO